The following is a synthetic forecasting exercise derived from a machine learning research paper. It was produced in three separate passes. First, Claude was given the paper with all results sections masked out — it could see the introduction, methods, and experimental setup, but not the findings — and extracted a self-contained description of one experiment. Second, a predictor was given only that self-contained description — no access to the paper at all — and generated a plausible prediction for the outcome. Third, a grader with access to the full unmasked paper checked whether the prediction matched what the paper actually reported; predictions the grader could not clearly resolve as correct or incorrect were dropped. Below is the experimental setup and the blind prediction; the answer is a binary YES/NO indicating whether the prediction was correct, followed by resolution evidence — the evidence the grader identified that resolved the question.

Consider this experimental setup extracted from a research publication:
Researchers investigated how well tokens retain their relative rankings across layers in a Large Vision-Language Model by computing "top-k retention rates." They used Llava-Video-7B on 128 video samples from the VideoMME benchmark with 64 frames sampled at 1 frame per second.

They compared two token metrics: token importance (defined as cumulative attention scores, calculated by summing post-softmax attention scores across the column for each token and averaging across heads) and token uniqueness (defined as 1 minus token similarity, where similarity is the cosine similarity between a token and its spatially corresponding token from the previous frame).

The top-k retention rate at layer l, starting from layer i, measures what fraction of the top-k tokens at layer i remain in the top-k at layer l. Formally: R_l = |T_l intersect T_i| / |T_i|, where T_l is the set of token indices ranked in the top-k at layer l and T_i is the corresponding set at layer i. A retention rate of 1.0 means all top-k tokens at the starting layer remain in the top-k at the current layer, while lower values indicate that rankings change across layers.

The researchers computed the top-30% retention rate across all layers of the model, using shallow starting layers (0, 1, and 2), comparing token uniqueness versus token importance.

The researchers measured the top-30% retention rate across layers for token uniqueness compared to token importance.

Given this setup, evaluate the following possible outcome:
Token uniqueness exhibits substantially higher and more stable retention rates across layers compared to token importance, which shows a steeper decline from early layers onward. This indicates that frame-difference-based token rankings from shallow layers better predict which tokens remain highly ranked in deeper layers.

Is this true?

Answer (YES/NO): YES